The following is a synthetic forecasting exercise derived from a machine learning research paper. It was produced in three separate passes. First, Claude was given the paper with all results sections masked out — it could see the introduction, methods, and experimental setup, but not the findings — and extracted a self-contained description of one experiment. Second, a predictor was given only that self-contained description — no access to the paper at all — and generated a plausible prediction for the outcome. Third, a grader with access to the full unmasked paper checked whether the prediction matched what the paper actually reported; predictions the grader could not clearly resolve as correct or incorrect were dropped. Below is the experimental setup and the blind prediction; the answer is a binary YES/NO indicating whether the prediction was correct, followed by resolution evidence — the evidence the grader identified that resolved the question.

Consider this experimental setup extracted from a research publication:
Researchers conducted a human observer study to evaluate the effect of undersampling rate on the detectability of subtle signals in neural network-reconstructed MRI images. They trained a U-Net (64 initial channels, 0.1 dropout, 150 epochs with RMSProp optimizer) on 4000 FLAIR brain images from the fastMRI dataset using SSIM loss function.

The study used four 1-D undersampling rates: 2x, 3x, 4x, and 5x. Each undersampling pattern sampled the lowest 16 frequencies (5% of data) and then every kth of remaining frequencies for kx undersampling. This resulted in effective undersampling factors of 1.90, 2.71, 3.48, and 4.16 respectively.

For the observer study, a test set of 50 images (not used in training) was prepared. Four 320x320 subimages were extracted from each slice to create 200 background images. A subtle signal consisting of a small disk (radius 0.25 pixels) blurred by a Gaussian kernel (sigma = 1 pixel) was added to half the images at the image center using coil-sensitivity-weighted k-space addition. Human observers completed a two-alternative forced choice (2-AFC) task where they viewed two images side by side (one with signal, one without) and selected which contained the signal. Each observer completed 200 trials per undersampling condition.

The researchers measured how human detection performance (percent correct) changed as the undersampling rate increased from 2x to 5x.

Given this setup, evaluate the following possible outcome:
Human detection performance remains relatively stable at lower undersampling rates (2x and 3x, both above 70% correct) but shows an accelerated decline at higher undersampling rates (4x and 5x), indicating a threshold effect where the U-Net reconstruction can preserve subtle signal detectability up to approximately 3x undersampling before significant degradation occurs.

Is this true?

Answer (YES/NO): NO